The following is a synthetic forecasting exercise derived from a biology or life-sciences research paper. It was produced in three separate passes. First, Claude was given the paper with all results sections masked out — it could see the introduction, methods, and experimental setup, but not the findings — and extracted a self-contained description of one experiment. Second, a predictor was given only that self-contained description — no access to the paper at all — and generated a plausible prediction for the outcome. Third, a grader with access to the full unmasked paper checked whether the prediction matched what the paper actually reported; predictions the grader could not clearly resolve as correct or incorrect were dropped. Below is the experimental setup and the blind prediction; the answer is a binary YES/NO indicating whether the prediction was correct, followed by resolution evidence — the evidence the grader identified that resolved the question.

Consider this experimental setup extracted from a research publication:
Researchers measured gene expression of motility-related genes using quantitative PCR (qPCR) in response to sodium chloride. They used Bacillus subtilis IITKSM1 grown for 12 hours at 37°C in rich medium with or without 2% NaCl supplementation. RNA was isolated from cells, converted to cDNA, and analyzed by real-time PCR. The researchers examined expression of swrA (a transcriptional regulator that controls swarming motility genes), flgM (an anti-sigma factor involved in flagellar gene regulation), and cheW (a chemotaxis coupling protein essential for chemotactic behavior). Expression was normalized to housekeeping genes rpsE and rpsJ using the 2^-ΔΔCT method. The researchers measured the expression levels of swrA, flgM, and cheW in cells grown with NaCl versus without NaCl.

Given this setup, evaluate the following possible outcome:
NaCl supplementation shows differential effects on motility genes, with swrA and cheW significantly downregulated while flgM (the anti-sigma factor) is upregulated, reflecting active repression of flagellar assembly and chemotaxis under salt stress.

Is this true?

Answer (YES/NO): NO